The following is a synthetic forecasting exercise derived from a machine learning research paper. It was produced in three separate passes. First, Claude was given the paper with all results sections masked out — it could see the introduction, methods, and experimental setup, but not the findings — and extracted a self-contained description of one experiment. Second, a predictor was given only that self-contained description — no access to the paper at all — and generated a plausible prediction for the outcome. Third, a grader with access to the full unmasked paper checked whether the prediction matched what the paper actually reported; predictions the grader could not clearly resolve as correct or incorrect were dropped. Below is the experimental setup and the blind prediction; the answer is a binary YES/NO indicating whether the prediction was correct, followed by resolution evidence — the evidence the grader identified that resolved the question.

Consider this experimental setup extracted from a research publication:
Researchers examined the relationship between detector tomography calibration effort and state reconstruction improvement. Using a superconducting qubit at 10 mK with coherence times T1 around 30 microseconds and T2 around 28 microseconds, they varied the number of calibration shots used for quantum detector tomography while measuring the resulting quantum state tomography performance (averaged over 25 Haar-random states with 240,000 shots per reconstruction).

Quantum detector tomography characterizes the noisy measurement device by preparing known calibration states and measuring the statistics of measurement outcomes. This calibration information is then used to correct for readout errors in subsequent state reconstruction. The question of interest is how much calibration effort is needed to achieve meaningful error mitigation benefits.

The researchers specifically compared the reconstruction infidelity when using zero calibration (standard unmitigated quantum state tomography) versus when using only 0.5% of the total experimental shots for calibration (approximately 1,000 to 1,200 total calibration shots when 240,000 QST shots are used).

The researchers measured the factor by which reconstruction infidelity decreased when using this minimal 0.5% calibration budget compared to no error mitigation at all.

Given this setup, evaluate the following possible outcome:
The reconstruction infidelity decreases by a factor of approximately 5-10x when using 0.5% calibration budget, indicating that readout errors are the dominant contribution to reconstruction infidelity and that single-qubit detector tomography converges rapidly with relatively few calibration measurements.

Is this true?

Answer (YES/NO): NO